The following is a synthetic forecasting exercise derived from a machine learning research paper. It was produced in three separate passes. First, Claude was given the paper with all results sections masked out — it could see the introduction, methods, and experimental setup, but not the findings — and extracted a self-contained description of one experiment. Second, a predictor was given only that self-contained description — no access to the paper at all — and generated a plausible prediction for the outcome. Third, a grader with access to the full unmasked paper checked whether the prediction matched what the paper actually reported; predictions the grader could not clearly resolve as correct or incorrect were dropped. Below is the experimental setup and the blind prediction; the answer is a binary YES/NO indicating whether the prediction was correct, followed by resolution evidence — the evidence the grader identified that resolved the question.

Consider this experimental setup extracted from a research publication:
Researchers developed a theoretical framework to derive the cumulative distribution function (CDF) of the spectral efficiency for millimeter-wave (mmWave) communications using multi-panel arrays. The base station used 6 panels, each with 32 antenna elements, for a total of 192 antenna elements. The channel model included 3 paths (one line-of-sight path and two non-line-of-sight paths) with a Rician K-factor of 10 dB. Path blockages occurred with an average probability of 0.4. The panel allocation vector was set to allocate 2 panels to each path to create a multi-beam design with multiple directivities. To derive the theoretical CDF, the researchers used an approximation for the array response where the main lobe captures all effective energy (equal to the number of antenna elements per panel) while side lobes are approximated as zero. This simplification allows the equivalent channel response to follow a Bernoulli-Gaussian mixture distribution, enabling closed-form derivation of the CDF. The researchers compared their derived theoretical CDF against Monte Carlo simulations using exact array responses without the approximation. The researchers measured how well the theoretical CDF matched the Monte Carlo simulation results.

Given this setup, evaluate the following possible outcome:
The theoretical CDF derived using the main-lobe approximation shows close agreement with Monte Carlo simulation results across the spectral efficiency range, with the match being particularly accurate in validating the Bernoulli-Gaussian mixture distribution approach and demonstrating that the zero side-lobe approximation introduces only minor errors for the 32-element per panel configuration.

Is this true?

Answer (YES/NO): NO